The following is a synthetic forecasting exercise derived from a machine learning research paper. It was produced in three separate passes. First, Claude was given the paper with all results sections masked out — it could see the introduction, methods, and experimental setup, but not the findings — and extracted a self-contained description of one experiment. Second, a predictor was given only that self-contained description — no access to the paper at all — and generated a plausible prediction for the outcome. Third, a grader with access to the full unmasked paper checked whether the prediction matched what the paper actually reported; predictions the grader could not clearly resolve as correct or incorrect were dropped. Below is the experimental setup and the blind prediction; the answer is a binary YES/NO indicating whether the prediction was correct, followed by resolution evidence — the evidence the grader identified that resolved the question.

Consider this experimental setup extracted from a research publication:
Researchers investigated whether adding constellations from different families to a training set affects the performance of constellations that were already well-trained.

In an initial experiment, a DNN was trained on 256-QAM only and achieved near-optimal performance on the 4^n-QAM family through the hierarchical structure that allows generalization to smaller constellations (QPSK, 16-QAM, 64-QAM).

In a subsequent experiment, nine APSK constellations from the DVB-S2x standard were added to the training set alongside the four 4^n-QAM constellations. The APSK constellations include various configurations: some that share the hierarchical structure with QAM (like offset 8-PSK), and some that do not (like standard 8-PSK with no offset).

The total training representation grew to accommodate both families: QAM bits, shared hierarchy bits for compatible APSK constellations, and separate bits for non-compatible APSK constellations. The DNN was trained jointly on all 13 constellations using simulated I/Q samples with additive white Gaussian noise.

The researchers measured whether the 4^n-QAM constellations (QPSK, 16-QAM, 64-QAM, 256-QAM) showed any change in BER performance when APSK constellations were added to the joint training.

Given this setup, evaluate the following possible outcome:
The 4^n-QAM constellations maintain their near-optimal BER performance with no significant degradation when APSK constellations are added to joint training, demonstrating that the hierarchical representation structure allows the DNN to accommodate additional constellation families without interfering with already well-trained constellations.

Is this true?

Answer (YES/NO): YES